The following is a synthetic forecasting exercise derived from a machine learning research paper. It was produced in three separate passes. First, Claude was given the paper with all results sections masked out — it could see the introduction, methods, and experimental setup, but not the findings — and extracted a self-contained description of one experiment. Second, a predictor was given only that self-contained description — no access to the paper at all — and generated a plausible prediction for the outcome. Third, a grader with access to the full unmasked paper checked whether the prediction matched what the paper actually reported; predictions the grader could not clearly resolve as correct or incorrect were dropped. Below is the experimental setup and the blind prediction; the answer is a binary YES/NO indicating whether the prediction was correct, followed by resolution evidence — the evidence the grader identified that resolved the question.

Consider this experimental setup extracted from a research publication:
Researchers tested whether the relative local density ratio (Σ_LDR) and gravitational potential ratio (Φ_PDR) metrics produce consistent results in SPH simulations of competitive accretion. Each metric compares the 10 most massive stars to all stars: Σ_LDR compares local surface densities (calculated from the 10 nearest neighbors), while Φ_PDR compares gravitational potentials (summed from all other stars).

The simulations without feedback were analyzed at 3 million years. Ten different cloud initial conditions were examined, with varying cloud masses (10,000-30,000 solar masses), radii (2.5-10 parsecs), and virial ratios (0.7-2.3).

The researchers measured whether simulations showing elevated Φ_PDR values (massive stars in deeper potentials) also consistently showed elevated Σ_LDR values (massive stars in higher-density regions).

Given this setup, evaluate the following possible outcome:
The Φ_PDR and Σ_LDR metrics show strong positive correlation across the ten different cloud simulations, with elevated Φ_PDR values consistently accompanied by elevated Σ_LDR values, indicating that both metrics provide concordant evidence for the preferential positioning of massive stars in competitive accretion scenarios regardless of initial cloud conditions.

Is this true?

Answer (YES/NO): NO